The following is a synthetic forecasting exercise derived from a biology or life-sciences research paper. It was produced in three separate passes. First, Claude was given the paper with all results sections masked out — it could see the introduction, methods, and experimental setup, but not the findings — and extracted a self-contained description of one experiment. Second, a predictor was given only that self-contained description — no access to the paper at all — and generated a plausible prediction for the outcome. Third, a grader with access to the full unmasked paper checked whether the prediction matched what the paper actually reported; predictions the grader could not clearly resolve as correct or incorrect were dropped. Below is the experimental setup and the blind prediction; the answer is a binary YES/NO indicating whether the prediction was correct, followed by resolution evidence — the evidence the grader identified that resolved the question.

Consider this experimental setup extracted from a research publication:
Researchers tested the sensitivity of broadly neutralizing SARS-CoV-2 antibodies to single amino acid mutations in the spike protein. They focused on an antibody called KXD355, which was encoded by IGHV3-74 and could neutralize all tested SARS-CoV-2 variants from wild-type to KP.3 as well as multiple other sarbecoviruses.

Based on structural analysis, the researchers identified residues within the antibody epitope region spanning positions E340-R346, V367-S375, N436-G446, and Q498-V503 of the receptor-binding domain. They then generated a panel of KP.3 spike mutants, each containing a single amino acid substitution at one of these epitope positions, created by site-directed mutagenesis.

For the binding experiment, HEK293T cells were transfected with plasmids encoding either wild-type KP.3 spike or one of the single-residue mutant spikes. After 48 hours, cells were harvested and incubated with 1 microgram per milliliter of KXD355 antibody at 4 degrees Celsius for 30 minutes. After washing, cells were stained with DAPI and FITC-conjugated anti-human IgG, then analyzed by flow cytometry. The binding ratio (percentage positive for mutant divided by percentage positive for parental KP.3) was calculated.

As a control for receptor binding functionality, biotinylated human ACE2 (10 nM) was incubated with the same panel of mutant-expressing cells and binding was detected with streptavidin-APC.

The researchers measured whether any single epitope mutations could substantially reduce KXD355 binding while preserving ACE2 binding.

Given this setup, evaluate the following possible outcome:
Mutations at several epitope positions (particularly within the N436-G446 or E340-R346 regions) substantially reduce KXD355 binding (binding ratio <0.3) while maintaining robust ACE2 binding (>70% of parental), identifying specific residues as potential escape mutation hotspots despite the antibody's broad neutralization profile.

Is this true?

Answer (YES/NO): NO